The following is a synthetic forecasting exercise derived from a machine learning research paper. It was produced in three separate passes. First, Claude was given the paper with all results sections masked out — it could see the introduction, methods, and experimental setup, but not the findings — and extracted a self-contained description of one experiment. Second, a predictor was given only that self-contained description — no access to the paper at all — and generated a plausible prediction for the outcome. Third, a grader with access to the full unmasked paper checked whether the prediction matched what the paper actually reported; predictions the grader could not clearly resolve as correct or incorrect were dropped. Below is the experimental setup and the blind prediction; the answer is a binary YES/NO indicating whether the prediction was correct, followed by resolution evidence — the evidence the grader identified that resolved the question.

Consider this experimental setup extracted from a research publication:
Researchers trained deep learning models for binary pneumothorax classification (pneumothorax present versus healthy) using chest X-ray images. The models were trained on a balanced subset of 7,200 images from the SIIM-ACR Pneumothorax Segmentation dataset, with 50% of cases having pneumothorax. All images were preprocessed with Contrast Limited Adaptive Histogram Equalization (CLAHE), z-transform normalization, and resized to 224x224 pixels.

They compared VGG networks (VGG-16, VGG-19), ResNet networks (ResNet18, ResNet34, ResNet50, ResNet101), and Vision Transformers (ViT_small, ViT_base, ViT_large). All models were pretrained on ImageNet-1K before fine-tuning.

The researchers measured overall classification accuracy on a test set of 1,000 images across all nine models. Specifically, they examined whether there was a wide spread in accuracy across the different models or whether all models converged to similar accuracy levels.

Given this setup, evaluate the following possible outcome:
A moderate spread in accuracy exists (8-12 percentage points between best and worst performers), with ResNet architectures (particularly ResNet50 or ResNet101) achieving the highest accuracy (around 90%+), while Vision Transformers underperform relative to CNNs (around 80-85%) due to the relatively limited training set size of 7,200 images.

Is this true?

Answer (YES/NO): NO